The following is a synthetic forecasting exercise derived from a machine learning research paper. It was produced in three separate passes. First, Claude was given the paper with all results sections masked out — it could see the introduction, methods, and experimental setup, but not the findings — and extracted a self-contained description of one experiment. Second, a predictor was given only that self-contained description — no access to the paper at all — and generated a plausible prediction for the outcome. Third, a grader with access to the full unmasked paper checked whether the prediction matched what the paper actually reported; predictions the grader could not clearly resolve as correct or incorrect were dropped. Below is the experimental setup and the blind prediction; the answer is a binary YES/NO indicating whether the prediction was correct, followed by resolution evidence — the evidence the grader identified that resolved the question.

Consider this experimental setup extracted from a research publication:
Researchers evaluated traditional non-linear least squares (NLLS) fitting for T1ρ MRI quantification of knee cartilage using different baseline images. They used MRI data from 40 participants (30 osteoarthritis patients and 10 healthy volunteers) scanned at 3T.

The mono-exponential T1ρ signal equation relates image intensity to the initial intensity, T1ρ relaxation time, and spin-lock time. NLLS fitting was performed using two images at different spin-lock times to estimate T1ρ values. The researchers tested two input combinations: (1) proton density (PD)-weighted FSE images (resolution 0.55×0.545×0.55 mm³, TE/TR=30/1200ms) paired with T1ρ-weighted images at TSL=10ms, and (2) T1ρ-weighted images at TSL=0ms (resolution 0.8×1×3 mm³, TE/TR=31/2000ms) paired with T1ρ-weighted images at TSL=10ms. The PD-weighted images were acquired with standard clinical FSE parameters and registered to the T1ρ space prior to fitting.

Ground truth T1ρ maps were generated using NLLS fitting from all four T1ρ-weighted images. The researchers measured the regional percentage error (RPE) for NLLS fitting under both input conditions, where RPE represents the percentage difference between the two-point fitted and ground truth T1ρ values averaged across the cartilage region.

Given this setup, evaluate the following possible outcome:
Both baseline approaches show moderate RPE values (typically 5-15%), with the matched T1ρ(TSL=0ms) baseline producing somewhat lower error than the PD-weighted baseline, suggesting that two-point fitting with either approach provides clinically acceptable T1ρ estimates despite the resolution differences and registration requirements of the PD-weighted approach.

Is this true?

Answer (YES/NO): NO